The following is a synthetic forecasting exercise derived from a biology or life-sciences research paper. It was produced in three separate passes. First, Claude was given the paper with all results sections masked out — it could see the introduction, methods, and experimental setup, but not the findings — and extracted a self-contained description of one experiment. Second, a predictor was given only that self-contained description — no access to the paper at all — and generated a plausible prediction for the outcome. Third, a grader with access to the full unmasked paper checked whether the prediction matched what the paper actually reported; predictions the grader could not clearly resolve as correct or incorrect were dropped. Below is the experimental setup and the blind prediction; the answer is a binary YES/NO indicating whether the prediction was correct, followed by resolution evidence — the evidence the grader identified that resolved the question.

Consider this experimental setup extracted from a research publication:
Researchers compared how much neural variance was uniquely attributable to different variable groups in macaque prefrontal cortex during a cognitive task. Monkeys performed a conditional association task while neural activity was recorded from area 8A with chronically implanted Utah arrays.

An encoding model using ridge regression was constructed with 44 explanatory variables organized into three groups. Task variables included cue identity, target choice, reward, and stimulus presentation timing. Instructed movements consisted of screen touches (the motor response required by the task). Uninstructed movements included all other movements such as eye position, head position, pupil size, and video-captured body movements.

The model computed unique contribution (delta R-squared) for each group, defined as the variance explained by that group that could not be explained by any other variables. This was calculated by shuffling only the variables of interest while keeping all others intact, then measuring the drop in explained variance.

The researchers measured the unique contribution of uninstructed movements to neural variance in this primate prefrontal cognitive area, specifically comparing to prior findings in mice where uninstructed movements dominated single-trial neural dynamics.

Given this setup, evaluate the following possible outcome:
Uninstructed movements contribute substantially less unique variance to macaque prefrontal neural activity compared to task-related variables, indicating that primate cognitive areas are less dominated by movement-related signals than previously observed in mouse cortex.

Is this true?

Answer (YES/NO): NO